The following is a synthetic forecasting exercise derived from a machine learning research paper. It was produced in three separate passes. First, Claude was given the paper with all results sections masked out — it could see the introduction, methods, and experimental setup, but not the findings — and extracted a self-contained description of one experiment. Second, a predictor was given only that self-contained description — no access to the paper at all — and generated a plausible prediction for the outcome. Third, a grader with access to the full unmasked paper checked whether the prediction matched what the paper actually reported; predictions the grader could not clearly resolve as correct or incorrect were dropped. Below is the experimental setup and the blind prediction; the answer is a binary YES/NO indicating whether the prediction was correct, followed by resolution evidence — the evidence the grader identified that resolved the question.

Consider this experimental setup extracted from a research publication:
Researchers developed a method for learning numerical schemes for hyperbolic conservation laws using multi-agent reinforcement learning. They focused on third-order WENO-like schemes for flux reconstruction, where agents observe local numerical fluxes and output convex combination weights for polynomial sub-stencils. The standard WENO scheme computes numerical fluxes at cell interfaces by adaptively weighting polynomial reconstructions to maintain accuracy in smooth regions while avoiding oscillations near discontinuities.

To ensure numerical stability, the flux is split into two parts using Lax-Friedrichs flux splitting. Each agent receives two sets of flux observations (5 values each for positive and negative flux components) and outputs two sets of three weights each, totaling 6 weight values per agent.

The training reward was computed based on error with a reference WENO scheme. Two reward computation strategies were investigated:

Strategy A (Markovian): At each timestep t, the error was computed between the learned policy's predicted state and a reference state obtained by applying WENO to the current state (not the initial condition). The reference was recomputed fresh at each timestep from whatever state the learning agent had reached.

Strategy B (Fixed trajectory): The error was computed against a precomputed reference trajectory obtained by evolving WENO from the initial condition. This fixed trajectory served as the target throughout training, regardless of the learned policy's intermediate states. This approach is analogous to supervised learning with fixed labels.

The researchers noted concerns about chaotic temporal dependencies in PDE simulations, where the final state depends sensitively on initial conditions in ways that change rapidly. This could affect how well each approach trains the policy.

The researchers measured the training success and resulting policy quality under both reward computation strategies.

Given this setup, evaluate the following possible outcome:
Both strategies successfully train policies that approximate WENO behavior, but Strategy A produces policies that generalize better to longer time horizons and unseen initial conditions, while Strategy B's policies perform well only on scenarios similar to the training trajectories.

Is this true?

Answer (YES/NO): NO